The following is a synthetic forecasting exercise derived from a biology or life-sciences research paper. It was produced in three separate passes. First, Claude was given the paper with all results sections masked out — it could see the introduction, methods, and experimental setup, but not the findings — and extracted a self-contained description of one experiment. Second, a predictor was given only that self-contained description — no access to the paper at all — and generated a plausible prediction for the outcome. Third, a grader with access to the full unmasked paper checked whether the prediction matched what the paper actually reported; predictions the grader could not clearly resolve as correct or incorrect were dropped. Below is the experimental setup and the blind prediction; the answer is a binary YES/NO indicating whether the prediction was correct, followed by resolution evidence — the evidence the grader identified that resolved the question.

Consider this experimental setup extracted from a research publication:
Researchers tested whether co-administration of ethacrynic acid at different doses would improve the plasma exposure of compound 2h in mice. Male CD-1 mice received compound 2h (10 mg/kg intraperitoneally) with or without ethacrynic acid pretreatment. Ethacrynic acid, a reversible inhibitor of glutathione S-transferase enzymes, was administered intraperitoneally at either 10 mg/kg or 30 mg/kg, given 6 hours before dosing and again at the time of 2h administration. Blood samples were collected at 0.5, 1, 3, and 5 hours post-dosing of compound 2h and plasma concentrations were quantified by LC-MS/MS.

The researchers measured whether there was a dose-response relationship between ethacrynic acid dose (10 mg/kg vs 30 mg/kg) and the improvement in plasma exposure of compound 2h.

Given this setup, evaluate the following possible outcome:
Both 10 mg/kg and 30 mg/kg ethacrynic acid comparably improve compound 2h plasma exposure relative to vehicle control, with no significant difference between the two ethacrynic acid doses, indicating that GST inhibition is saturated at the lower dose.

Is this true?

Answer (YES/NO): NO